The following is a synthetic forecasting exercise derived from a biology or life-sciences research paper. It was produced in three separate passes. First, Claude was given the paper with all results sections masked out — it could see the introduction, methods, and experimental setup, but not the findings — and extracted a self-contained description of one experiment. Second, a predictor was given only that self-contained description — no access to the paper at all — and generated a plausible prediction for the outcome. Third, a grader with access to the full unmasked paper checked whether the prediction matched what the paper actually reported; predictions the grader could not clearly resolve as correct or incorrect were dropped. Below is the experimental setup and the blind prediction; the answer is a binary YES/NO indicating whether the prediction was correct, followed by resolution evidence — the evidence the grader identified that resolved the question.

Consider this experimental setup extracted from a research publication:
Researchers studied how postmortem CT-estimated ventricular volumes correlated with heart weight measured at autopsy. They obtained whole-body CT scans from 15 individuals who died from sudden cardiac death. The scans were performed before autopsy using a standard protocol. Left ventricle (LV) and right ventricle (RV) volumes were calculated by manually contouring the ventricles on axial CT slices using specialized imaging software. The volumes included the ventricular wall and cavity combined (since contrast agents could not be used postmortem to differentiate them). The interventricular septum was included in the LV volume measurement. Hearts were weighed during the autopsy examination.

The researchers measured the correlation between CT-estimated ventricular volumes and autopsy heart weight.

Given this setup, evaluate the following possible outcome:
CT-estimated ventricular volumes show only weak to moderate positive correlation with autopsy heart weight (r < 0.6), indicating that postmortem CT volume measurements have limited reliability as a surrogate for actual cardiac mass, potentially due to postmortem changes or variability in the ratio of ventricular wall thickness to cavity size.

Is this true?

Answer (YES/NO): NO